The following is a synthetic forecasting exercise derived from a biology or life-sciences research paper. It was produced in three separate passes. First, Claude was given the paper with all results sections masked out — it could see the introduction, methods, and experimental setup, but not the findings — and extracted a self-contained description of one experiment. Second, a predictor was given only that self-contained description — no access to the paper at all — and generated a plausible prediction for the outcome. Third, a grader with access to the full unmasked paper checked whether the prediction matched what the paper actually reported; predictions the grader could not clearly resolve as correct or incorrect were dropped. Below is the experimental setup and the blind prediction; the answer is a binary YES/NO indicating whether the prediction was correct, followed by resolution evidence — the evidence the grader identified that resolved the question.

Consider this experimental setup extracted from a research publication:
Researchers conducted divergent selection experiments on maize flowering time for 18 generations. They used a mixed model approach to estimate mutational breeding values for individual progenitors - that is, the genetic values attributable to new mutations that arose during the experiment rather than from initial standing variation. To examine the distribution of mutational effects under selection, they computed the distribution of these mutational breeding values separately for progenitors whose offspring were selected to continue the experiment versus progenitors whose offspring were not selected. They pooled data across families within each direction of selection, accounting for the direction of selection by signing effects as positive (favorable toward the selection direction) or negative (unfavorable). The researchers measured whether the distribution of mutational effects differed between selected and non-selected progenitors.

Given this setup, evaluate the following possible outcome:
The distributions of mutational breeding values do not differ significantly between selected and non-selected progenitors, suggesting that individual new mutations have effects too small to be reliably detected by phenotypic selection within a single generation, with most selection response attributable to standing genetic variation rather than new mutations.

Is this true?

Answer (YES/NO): NO